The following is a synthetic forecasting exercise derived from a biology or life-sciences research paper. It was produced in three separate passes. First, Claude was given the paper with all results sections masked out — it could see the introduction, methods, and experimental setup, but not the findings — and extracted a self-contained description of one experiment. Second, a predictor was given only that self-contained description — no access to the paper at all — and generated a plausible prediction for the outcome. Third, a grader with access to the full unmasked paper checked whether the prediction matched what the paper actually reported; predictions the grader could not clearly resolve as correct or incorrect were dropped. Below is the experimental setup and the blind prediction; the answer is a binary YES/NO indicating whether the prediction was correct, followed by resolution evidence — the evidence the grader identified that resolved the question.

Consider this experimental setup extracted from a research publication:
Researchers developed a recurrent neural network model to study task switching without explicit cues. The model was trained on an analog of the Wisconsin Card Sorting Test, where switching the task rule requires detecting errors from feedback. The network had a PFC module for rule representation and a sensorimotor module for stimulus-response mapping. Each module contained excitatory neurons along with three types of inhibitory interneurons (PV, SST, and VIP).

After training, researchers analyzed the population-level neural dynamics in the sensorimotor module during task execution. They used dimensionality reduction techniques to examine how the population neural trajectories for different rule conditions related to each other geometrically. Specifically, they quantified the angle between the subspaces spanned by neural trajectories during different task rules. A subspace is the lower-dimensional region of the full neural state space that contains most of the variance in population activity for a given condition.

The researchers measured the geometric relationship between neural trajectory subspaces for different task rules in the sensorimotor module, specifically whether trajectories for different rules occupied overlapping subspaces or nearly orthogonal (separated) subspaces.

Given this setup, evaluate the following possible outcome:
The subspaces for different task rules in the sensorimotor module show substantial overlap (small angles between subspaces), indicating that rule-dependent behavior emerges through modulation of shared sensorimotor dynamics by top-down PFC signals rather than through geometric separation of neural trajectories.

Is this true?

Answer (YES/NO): NO